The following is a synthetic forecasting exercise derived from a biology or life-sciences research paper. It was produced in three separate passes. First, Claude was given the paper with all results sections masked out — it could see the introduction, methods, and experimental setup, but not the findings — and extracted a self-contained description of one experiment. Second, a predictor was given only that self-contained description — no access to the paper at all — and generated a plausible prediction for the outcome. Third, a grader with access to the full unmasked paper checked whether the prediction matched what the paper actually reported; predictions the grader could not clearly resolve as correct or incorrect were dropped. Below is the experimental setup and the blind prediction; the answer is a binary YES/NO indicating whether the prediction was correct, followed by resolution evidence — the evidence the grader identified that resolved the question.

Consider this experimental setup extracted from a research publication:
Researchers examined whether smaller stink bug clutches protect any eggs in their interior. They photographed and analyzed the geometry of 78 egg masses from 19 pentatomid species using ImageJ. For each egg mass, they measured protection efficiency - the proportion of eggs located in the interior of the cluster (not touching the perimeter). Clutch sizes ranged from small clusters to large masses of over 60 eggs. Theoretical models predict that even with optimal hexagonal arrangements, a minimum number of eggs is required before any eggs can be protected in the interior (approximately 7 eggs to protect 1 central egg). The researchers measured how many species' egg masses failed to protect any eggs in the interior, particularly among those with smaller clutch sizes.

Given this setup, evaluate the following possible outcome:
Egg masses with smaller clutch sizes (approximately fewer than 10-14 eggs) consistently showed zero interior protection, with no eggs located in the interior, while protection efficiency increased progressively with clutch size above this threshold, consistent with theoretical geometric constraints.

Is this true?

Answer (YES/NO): NO